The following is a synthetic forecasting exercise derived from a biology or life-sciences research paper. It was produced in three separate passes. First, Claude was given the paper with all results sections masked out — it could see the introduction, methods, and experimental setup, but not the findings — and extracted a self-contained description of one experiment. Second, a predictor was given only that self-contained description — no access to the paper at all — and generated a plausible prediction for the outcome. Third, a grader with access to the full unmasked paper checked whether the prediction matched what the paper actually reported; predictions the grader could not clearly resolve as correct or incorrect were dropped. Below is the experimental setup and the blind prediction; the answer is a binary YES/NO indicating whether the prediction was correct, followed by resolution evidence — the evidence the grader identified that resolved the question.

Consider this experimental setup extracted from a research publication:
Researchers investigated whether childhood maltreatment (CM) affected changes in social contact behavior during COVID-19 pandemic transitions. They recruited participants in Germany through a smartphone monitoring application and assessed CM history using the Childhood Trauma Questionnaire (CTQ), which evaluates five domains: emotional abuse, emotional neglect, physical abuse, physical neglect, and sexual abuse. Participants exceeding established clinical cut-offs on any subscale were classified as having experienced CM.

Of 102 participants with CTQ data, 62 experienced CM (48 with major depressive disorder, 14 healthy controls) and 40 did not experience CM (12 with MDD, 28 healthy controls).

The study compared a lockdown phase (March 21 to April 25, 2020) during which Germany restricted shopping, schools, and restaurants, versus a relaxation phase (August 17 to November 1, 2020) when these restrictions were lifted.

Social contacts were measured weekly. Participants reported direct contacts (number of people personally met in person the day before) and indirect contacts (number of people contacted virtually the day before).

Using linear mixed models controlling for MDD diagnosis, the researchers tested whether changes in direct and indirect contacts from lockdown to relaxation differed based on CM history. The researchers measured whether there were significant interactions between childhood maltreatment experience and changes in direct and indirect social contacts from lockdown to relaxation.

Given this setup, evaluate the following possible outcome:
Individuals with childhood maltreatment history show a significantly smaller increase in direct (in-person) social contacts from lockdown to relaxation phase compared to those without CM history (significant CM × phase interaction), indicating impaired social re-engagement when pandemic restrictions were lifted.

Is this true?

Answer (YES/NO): NO